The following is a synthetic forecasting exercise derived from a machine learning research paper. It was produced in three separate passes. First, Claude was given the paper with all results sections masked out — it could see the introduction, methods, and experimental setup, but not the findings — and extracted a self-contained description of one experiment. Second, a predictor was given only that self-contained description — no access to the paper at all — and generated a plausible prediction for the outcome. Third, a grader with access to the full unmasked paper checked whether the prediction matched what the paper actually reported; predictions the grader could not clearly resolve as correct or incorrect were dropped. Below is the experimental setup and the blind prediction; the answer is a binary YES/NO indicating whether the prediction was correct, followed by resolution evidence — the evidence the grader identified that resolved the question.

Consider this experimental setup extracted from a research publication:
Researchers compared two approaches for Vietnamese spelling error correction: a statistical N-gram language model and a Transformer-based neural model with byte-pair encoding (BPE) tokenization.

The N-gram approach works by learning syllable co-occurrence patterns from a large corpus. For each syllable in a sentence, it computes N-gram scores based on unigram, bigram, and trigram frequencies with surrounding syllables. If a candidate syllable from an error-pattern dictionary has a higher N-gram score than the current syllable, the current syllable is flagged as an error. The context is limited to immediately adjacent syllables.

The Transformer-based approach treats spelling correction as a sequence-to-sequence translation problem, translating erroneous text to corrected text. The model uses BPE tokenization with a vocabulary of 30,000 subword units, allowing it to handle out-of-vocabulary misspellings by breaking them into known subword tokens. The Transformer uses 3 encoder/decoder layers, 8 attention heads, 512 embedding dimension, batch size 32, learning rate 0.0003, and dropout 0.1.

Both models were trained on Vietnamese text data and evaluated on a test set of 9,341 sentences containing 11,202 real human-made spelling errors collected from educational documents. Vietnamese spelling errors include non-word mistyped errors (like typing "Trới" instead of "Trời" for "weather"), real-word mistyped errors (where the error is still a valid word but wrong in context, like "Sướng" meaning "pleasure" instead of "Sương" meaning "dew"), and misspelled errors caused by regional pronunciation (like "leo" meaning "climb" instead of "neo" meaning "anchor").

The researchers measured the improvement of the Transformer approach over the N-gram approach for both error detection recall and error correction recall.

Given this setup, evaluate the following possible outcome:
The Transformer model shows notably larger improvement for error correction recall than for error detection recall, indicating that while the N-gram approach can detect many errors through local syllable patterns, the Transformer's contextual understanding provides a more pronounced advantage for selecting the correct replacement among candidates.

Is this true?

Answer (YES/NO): NO